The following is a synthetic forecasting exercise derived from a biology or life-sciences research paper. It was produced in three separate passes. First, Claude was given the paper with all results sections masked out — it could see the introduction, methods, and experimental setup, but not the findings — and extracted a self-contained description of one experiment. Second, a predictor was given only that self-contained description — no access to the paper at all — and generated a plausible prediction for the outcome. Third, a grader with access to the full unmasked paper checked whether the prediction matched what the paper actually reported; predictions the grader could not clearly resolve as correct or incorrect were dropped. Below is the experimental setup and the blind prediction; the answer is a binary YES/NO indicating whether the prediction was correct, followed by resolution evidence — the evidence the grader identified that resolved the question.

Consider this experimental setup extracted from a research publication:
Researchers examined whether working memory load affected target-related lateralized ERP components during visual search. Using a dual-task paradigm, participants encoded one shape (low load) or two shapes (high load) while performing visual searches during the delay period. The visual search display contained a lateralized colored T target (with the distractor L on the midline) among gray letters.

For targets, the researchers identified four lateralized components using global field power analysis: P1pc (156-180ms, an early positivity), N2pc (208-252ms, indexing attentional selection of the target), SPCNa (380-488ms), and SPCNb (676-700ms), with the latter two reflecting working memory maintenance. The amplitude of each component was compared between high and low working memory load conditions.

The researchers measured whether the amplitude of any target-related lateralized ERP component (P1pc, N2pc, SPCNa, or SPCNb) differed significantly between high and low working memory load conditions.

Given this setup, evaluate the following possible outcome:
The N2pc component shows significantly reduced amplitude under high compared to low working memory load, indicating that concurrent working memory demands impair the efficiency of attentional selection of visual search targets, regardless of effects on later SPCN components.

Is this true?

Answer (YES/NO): NO